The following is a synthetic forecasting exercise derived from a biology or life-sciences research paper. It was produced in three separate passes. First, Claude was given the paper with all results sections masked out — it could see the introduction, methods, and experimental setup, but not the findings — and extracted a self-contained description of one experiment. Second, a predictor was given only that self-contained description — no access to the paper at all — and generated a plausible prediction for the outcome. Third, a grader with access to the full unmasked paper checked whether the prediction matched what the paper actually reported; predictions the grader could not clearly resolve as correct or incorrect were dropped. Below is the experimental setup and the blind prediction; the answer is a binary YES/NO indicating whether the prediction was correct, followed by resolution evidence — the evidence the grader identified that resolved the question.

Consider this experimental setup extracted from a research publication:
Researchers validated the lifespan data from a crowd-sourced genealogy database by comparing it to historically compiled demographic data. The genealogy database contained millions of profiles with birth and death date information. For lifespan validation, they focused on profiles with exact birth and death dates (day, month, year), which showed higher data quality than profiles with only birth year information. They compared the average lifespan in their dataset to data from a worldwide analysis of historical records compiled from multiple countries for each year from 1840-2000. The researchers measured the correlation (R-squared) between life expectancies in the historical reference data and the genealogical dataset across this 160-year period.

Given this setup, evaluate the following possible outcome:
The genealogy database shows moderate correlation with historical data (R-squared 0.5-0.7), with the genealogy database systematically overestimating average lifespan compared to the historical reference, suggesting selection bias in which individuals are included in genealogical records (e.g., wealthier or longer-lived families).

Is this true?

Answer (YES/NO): NO